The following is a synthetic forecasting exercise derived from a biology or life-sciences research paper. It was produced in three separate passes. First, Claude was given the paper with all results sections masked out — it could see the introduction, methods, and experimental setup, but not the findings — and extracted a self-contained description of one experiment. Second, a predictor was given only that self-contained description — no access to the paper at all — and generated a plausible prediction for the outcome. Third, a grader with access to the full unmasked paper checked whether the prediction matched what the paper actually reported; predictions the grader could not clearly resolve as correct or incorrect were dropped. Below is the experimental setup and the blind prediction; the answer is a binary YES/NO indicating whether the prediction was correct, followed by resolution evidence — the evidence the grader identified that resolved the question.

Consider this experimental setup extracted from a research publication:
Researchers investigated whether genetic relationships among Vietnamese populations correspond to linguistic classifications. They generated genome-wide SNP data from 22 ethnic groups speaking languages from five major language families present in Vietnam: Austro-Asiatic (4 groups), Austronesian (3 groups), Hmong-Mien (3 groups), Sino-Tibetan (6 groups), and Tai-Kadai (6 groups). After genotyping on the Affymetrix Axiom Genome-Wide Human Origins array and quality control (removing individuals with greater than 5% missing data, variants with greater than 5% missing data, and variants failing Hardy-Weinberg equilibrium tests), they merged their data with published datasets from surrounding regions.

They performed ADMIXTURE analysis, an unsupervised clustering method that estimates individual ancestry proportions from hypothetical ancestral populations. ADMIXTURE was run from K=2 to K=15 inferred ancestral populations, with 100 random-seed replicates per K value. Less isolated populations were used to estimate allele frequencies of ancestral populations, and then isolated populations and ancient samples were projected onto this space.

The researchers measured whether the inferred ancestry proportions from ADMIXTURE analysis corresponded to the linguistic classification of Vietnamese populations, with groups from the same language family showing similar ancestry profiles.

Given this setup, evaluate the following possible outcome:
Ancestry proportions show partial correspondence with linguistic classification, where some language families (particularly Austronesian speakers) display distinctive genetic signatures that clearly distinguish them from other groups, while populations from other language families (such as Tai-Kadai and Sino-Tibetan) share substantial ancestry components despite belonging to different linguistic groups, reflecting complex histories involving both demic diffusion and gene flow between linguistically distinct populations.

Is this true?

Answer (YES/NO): NO